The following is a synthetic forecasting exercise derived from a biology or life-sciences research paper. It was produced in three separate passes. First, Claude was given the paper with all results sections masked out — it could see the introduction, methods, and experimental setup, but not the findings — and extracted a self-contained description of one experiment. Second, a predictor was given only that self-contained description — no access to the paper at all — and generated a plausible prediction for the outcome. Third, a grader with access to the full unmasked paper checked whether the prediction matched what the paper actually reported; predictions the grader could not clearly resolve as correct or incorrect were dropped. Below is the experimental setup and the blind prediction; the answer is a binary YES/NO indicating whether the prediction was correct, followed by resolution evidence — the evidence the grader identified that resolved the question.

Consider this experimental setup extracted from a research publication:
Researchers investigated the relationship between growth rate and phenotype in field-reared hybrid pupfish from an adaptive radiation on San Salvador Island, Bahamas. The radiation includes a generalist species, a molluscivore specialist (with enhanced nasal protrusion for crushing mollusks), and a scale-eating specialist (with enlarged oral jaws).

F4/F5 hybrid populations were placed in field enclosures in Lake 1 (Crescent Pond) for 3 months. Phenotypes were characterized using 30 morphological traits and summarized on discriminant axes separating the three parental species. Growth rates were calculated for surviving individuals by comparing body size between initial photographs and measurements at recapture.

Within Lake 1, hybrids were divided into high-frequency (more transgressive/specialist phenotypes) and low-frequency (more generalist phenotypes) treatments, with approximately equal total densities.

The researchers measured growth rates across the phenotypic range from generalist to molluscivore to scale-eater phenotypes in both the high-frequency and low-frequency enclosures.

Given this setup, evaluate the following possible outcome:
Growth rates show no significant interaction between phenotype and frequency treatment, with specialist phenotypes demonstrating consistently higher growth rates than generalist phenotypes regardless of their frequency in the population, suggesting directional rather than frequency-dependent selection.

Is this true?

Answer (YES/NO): NO